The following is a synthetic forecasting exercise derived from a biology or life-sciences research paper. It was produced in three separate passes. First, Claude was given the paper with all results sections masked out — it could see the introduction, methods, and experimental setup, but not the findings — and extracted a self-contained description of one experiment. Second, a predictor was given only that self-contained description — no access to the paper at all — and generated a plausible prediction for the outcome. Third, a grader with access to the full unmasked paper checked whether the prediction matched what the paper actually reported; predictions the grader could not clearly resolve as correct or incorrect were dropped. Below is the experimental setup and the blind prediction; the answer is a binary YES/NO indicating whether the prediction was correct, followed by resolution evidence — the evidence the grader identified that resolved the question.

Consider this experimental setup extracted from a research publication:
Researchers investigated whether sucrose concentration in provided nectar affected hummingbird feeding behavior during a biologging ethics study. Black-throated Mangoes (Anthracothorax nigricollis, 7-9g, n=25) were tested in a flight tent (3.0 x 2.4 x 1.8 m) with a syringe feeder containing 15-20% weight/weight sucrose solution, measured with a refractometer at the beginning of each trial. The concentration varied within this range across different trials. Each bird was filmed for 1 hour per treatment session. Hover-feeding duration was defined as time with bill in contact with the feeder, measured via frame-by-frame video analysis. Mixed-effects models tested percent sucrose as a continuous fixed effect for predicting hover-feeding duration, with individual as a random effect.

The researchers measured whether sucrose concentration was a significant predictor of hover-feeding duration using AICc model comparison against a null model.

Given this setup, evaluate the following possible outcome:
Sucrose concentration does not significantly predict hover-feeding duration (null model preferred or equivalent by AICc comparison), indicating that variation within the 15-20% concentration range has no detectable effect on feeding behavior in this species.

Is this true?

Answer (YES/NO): YES